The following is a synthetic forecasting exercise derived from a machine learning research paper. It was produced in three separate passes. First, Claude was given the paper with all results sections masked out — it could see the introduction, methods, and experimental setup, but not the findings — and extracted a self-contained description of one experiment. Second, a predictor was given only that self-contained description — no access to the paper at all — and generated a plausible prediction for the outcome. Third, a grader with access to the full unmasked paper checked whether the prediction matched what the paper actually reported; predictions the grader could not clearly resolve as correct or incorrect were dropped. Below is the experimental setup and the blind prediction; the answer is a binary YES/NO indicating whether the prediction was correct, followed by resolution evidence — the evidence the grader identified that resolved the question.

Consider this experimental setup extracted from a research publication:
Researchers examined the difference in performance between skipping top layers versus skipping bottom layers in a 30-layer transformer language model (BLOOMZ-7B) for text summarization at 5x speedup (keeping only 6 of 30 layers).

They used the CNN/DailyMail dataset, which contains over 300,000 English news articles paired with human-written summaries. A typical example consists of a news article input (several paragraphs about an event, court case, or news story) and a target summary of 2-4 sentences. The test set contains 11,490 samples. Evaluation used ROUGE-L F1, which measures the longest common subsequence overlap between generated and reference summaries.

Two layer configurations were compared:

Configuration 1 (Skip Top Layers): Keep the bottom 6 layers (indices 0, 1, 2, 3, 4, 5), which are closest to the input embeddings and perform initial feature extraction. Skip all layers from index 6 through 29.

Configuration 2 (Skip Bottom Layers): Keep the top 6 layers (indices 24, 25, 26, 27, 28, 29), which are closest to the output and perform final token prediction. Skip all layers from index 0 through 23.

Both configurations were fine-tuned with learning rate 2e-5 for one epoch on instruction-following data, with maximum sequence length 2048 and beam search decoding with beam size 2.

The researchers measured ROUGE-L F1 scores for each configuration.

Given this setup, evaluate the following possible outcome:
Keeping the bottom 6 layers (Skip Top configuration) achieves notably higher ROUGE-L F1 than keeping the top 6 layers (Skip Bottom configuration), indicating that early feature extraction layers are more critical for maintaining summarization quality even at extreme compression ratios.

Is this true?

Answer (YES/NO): NO